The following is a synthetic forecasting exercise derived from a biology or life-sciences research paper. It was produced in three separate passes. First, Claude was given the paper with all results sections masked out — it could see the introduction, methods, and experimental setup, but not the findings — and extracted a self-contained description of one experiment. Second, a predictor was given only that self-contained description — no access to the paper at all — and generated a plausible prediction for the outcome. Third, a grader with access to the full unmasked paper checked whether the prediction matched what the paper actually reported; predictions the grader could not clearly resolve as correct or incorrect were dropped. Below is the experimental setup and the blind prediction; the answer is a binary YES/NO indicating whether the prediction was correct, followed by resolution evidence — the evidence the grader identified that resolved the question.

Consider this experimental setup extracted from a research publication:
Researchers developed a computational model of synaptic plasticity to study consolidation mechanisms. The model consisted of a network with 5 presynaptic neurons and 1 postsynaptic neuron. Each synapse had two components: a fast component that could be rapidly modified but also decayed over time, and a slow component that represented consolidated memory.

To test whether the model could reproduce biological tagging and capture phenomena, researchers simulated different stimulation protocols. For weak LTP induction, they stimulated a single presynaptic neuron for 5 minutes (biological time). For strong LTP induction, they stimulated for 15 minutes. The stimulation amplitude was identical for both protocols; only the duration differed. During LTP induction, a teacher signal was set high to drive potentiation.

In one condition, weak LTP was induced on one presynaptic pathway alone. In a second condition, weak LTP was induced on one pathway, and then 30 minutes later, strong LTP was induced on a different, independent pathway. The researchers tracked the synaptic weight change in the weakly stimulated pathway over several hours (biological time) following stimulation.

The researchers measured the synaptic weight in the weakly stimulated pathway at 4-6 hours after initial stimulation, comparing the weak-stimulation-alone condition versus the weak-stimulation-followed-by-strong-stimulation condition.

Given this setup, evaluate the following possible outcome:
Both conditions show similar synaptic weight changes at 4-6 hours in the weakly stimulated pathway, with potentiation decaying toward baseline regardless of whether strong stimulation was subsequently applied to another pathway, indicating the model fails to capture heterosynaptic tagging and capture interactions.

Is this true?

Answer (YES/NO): NO